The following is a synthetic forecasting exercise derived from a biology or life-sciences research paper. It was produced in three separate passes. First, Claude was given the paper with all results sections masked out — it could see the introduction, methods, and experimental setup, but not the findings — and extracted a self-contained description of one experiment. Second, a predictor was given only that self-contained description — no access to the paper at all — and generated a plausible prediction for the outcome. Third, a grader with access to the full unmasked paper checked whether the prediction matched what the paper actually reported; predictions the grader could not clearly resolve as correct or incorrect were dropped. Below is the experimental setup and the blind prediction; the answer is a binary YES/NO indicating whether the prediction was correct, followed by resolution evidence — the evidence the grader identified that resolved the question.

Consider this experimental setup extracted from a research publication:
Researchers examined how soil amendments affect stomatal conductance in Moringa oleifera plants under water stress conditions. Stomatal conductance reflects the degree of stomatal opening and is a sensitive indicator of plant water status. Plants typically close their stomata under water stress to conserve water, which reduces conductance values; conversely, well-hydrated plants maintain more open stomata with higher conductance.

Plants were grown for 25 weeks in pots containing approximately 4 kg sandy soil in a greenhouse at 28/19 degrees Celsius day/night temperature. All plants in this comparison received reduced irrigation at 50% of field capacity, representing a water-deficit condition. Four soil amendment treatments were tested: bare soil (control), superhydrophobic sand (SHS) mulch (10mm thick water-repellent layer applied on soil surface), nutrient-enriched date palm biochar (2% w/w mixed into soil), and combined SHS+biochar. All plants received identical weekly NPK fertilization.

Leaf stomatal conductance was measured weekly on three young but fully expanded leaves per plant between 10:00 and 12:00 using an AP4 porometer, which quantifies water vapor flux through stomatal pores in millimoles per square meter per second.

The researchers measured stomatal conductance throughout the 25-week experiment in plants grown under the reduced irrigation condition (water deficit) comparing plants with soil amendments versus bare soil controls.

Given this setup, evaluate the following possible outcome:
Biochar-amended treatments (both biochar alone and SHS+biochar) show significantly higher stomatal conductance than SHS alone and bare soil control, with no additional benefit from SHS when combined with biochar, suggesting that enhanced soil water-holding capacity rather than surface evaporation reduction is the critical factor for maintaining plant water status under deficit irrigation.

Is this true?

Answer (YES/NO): NO